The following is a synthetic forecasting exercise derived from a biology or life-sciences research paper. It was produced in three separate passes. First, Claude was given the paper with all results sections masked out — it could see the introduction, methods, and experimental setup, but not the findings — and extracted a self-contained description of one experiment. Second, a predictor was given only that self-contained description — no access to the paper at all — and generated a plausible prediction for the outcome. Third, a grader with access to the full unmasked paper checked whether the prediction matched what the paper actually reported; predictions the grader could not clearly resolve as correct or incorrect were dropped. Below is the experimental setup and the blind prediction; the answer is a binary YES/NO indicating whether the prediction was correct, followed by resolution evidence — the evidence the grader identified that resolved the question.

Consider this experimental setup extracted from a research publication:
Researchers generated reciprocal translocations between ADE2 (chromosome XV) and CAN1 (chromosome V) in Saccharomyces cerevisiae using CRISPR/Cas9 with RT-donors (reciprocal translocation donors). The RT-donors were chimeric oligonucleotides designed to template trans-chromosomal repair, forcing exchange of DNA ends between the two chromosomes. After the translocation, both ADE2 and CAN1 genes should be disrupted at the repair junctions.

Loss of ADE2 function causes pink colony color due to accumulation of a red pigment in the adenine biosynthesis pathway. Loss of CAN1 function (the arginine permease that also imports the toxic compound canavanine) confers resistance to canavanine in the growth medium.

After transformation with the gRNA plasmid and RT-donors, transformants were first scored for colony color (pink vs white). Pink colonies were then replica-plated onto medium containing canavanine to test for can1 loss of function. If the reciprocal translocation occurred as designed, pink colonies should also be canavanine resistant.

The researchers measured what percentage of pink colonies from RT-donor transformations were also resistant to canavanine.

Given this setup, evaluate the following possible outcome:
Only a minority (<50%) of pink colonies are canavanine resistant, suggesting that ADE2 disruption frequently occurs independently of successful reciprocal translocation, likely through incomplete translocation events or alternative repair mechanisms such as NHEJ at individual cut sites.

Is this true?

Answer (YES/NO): NO